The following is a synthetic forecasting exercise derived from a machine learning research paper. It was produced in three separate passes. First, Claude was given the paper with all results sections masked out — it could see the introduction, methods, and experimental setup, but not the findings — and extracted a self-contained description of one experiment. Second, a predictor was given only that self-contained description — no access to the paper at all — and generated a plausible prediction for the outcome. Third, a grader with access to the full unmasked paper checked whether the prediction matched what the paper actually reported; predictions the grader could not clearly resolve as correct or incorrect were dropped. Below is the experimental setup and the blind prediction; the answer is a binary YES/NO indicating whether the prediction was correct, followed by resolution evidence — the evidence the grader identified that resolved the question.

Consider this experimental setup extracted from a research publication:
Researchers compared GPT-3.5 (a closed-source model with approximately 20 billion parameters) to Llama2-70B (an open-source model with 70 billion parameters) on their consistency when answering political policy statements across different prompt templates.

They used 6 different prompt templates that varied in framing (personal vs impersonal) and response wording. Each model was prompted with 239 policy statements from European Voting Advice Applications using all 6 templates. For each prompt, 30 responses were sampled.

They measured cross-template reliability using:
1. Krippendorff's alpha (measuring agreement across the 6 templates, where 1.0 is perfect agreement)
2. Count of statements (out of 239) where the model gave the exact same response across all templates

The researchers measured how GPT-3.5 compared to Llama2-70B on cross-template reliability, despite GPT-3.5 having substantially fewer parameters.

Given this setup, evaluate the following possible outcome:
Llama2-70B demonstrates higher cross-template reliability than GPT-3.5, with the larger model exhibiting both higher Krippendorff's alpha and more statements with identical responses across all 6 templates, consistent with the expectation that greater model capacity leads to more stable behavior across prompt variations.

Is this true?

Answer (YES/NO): NO